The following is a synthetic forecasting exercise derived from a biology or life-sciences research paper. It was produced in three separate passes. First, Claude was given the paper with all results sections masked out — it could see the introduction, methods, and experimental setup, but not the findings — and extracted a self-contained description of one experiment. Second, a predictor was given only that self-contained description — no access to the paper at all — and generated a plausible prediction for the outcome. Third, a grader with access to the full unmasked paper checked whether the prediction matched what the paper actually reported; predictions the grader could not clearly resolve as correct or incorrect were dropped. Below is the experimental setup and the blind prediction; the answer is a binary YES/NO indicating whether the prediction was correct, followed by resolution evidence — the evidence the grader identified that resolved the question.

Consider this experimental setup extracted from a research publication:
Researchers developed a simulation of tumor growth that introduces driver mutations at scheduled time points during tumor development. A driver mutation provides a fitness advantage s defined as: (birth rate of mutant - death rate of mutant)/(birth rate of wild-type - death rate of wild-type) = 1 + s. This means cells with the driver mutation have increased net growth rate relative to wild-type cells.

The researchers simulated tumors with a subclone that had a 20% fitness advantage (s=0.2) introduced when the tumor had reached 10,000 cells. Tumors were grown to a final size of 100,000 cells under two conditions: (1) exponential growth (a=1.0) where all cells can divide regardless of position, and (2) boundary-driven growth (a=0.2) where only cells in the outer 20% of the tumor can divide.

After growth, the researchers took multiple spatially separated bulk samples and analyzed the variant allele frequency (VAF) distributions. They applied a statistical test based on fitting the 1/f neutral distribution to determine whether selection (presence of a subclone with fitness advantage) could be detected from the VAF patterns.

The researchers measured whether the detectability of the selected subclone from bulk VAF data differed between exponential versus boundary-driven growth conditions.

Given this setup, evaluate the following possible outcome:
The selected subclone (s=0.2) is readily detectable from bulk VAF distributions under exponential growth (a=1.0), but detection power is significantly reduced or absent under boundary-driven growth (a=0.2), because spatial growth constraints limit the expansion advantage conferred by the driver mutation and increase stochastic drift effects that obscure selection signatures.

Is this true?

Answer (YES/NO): NO